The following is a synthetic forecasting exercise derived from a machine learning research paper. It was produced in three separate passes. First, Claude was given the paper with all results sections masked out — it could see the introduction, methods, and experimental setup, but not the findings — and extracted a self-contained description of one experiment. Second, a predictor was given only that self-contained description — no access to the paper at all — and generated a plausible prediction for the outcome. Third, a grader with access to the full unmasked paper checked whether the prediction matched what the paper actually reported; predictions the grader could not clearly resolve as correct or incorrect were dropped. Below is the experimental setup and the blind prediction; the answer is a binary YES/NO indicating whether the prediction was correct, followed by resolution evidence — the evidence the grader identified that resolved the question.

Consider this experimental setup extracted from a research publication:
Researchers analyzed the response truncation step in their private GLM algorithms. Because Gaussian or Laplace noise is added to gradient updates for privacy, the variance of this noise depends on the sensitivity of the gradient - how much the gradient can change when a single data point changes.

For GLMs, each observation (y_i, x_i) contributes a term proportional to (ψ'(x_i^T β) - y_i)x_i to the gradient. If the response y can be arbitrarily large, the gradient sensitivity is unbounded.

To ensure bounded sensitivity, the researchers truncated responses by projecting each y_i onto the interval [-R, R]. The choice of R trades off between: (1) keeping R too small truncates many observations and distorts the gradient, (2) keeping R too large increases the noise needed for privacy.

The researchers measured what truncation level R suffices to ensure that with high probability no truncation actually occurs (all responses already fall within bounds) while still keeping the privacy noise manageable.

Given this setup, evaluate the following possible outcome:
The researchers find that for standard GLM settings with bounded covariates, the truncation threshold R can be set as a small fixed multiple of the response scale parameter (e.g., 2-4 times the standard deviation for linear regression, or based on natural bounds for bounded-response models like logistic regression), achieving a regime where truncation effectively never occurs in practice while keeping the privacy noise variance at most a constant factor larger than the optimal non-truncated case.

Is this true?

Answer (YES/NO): NO